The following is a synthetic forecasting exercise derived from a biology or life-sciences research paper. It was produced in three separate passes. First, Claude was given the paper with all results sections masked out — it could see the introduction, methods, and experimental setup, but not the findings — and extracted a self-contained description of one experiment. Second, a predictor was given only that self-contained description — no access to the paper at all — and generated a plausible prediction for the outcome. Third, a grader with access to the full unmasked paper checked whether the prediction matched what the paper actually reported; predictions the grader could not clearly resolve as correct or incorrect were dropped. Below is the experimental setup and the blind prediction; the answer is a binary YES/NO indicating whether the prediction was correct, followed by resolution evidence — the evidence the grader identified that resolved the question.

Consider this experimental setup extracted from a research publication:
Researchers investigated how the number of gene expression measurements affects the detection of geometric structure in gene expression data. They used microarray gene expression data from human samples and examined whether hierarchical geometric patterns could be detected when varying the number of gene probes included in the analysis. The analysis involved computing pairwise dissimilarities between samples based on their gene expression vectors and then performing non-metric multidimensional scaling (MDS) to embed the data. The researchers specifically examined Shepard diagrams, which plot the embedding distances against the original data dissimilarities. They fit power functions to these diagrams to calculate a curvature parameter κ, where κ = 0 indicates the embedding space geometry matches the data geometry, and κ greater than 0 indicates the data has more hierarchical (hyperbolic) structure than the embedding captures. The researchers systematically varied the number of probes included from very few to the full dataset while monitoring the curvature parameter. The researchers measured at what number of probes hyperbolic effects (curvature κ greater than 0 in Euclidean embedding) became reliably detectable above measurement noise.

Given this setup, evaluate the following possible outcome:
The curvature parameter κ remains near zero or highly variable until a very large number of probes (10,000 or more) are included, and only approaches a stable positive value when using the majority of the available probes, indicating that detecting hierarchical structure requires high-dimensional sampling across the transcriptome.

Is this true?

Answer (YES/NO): NO